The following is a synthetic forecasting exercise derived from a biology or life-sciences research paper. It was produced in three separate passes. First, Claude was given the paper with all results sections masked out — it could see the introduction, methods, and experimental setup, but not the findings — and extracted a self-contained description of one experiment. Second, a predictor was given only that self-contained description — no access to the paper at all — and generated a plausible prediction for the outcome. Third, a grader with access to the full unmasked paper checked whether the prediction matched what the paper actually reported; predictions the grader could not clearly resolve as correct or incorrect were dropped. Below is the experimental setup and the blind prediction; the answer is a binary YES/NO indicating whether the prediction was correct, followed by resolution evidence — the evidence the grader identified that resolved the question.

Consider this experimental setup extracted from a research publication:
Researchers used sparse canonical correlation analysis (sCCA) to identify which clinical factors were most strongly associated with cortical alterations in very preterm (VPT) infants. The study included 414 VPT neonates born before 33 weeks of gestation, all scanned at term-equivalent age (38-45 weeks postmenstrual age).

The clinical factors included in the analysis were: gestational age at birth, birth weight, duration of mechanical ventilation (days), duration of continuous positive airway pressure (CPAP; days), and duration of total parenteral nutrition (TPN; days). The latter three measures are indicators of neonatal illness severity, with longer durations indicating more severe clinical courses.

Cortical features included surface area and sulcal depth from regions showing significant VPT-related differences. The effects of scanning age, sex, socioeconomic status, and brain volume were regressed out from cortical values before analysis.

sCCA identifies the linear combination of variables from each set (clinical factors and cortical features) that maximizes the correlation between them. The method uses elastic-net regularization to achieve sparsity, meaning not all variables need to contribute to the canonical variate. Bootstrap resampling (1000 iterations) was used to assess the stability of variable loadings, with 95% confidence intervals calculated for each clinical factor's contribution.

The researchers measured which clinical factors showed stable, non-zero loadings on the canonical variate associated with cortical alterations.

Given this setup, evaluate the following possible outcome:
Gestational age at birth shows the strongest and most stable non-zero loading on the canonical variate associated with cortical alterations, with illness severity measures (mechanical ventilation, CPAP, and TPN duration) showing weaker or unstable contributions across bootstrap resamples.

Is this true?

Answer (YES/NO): NO